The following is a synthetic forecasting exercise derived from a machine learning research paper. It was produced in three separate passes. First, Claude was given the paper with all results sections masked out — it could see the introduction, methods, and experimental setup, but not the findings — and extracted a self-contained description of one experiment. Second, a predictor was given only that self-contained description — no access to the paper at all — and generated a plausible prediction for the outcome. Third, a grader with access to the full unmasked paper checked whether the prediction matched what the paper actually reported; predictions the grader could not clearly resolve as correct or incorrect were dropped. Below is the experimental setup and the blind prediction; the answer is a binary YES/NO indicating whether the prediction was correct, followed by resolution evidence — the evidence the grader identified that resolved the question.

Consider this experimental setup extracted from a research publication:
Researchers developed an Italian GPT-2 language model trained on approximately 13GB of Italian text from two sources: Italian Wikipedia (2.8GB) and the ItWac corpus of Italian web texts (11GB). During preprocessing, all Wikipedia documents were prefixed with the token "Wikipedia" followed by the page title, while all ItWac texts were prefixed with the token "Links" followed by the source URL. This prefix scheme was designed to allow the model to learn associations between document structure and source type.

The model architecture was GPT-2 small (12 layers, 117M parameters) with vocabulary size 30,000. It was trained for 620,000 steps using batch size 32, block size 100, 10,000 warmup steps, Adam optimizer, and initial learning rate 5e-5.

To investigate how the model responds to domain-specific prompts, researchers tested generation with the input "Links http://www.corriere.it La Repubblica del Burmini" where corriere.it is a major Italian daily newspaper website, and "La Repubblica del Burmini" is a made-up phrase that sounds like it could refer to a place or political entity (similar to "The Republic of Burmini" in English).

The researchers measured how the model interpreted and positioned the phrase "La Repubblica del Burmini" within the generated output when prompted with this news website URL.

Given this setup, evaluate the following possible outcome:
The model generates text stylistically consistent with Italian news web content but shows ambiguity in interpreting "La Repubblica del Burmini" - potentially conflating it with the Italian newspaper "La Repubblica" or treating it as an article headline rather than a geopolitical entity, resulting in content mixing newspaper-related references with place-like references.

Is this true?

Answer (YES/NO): NO